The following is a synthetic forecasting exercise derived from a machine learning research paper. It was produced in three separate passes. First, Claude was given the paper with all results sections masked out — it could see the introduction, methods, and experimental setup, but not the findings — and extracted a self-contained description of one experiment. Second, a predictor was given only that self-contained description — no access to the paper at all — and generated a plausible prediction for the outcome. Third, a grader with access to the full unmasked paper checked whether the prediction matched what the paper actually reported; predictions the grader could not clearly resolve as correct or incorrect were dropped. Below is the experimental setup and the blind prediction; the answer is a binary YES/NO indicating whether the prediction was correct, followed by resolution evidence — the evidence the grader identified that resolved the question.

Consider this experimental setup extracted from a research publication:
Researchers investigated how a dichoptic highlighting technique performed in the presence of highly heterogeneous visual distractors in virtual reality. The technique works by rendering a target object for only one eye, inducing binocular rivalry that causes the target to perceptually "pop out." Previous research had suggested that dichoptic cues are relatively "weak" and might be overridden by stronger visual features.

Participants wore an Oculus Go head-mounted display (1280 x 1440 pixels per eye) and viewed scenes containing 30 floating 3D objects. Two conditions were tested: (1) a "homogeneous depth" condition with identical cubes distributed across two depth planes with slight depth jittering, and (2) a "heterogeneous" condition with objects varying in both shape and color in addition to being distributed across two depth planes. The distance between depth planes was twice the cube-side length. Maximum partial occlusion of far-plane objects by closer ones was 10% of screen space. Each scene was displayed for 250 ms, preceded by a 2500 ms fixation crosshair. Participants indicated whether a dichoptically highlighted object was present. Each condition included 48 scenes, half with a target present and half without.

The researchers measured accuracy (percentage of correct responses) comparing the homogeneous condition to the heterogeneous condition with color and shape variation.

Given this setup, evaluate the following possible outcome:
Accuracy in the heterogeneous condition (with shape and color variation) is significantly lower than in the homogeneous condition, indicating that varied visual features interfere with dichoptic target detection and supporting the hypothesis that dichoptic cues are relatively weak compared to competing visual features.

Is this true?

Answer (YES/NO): NO